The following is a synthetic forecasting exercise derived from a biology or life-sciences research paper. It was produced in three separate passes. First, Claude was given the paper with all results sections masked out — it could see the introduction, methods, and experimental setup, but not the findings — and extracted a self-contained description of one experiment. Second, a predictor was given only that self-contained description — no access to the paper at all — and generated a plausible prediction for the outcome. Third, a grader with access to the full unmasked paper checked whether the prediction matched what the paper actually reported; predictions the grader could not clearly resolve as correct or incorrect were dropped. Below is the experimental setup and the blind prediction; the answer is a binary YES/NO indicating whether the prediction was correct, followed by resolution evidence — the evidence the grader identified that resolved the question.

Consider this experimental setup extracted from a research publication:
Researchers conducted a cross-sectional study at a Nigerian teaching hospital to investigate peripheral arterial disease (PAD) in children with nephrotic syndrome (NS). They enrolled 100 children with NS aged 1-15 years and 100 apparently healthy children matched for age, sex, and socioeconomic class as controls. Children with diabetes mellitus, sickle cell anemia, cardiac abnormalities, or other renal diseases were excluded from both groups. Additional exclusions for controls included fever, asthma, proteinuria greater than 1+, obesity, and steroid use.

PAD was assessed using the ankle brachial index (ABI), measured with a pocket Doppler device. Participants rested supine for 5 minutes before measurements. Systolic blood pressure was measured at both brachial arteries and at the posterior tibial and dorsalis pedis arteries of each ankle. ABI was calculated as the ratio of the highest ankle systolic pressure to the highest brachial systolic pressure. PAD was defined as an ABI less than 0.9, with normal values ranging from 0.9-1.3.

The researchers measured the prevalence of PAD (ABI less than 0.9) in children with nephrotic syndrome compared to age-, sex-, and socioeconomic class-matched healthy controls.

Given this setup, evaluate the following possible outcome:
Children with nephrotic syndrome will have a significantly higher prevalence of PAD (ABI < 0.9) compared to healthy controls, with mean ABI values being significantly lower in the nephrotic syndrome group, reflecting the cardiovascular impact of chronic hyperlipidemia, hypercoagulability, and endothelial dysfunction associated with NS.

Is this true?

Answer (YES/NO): YES